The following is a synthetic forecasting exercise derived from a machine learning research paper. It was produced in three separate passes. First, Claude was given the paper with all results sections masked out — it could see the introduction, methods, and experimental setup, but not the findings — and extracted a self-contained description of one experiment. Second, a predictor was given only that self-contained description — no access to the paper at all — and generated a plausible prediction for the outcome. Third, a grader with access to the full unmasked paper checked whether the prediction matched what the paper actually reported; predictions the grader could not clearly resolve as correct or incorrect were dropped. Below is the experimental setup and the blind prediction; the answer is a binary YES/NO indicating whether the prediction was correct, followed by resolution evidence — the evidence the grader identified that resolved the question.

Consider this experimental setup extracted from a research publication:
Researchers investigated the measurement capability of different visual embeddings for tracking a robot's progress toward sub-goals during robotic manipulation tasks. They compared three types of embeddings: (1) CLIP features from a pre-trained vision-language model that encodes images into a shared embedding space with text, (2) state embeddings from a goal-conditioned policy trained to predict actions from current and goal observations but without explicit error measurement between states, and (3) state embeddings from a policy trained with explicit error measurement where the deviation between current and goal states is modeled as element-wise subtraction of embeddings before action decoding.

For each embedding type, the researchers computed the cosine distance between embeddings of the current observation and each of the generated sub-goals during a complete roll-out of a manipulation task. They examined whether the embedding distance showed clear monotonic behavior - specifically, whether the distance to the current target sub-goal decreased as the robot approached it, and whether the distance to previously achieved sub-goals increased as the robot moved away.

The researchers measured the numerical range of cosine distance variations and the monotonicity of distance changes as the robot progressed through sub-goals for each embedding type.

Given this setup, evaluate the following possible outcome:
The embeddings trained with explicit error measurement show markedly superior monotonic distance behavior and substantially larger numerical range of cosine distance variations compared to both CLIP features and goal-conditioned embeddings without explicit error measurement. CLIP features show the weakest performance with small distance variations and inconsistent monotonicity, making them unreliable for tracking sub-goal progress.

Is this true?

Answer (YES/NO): YES